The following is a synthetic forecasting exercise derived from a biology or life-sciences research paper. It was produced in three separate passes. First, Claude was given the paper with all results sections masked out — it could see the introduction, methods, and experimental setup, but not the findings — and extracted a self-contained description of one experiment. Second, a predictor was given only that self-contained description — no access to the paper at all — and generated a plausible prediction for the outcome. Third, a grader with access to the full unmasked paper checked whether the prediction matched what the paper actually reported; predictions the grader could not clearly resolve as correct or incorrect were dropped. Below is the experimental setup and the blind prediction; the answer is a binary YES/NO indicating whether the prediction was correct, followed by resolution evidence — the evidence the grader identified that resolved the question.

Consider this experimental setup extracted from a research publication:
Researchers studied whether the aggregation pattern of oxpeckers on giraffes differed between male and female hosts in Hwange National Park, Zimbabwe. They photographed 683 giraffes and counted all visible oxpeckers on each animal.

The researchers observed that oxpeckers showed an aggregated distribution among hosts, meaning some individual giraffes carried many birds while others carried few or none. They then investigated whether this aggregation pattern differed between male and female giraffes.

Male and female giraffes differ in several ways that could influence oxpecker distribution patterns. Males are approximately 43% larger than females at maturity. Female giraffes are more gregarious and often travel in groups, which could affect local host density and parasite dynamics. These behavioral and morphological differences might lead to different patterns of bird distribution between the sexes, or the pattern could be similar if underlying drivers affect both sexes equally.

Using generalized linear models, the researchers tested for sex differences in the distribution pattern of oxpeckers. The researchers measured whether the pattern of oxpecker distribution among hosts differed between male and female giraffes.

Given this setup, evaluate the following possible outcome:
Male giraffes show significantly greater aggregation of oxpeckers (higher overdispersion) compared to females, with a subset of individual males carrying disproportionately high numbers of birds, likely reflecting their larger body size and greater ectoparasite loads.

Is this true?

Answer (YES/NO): YES